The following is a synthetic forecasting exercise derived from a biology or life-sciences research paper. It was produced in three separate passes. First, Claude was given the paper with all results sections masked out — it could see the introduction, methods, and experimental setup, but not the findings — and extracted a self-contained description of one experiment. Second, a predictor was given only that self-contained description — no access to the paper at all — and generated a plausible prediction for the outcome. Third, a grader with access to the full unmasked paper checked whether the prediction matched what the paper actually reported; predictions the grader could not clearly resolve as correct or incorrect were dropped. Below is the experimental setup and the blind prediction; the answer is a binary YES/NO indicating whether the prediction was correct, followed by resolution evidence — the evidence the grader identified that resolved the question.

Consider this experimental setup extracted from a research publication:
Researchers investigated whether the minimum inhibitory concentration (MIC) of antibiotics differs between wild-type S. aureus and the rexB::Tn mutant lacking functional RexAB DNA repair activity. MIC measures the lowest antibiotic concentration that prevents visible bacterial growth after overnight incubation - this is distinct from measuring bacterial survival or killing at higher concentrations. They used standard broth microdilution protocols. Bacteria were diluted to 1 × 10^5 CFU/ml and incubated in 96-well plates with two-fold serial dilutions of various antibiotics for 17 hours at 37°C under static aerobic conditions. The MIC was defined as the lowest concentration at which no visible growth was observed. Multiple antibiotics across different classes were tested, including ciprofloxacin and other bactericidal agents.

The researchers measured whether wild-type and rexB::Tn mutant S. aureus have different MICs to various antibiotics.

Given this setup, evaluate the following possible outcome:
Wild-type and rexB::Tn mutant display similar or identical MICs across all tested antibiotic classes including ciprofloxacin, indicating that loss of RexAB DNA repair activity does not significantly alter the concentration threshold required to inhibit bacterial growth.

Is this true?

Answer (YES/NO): NO